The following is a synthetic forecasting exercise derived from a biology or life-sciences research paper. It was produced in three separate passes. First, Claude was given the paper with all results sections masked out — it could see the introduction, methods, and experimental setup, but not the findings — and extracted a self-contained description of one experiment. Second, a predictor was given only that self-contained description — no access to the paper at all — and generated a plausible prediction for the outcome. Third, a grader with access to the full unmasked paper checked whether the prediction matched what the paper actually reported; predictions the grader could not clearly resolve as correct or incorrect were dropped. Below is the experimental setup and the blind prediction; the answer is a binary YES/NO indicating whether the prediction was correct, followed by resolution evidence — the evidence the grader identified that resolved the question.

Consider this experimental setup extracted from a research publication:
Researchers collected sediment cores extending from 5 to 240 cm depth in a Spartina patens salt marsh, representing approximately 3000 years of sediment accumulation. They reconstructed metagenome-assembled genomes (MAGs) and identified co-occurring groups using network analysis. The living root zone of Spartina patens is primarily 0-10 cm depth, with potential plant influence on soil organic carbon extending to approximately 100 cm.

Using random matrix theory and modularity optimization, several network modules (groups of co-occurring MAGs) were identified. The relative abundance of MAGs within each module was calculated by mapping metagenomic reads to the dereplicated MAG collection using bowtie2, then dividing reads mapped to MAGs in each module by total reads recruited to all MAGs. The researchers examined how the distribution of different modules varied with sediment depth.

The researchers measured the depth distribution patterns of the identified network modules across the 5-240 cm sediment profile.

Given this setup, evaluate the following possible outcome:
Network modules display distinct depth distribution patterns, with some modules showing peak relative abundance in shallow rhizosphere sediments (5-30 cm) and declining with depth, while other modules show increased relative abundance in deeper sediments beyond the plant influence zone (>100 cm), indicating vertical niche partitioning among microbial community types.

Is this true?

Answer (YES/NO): NO